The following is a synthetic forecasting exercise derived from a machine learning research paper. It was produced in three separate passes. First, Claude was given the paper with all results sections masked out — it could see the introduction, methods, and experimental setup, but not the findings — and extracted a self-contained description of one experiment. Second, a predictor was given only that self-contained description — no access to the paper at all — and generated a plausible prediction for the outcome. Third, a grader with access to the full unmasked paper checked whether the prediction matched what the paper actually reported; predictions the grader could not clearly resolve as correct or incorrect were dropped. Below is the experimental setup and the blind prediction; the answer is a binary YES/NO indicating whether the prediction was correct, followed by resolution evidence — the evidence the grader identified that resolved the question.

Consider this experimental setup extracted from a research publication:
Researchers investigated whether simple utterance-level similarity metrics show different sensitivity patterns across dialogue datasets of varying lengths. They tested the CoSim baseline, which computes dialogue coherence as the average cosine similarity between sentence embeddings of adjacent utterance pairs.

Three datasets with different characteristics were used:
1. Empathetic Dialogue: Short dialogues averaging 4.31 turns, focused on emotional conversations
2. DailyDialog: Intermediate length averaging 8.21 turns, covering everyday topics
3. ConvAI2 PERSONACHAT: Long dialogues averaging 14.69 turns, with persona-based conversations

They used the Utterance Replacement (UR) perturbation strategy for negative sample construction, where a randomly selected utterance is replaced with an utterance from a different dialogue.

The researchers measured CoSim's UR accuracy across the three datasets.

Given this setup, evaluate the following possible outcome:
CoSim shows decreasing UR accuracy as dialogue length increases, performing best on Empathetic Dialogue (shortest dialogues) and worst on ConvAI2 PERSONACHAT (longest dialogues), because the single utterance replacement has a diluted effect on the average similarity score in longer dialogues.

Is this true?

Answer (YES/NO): NO